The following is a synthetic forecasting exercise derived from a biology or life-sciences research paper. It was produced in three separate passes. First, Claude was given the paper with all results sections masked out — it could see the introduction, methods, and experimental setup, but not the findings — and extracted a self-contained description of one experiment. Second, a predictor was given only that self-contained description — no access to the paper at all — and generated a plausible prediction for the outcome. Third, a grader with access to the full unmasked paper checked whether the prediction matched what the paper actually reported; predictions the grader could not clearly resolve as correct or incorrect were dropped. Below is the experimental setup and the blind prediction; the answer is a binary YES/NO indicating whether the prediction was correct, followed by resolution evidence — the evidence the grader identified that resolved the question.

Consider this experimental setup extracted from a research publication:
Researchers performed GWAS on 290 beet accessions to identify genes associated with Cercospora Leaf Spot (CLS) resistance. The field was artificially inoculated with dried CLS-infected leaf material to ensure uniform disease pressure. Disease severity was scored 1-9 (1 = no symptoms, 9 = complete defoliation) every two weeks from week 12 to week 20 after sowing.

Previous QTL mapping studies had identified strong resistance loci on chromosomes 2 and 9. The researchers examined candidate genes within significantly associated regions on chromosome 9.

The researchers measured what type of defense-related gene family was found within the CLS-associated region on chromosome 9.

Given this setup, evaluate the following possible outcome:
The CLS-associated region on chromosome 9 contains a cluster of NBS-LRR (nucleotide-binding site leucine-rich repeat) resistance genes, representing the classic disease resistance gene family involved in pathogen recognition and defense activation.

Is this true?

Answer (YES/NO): YES